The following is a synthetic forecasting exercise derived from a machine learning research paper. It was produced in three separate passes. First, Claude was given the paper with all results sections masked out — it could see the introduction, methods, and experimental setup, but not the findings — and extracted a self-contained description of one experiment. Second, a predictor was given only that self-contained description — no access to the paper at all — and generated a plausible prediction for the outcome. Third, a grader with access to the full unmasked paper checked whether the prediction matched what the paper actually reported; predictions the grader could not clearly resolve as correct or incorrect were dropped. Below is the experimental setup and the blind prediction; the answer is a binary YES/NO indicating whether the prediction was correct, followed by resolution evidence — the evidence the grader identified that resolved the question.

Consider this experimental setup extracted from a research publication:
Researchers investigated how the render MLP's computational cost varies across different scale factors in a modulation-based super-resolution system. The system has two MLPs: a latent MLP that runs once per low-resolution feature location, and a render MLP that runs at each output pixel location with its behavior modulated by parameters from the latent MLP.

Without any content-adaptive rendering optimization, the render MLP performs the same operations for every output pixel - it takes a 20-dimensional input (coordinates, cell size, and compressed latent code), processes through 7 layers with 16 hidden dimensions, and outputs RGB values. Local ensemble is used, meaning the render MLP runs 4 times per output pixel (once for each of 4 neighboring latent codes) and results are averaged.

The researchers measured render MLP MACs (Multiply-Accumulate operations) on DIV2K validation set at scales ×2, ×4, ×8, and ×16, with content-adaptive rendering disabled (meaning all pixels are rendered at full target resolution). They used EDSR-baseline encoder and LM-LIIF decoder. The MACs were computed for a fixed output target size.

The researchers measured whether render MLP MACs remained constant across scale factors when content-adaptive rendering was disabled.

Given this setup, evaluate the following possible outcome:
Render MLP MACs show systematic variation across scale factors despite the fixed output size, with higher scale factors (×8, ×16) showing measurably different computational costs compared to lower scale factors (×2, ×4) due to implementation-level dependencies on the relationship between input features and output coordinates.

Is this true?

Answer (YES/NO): NO